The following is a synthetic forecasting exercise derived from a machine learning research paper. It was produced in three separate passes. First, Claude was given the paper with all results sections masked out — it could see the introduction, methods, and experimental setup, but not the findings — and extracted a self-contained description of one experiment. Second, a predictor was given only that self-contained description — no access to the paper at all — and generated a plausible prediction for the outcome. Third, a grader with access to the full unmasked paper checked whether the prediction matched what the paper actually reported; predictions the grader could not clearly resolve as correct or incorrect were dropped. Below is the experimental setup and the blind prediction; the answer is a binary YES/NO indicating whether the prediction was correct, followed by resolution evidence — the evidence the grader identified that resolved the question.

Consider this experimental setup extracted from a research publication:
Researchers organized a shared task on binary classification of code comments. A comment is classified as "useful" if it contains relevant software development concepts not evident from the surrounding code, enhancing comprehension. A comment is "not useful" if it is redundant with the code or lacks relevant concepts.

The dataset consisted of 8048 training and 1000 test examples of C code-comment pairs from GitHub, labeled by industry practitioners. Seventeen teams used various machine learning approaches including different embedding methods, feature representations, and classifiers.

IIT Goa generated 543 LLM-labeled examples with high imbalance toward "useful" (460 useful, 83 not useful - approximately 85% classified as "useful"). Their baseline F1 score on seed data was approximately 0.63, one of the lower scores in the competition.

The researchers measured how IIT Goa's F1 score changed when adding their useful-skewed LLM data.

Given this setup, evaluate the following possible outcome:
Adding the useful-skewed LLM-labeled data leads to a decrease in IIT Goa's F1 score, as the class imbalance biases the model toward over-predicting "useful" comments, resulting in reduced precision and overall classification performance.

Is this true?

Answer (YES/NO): NO